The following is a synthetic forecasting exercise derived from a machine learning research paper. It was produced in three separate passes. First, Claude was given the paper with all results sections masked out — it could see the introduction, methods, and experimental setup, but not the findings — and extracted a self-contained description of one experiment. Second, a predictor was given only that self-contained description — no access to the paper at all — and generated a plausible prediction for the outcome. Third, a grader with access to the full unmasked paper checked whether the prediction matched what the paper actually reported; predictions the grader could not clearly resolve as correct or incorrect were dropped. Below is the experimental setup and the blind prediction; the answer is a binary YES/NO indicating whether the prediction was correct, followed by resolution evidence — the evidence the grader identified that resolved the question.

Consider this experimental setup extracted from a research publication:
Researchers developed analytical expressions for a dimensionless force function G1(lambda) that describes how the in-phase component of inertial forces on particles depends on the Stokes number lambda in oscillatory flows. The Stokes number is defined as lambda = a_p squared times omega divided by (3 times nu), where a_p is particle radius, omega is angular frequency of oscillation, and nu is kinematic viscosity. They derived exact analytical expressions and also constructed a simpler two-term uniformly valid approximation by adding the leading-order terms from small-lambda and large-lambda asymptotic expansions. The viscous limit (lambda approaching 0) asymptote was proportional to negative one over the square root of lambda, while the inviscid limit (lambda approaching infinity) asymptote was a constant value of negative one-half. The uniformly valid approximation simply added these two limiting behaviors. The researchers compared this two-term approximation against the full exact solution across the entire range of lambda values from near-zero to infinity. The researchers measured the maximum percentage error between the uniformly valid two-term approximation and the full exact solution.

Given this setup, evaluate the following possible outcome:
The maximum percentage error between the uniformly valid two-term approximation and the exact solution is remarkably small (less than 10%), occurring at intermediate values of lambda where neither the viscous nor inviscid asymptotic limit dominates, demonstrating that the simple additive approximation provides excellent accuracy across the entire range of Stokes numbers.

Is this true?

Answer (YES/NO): YES